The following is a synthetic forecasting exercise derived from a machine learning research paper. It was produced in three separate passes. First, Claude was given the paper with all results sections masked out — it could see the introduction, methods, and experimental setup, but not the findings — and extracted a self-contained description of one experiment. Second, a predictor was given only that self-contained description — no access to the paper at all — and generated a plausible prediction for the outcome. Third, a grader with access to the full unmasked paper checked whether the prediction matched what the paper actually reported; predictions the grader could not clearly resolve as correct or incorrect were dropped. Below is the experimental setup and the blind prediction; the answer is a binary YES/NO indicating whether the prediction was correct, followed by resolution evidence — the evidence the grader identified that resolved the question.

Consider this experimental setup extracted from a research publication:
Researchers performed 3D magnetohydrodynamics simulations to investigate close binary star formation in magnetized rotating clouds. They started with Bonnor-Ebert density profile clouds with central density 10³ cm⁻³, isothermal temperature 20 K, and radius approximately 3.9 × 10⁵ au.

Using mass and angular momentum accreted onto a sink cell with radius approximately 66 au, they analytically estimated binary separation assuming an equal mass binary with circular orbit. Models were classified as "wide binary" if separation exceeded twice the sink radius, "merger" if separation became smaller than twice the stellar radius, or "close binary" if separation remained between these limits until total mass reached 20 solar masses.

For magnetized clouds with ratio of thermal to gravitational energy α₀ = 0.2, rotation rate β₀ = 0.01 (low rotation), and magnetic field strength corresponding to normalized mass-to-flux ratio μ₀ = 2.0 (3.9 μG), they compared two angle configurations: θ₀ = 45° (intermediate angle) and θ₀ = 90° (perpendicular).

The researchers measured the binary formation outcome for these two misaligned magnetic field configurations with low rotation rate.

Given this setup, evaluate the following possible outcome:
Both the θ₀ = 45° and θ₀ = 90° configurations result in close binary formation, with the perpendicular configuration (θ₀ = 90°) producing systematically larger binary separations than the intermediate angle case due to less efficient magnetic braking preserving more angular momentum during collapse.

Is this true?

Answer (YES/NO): NO